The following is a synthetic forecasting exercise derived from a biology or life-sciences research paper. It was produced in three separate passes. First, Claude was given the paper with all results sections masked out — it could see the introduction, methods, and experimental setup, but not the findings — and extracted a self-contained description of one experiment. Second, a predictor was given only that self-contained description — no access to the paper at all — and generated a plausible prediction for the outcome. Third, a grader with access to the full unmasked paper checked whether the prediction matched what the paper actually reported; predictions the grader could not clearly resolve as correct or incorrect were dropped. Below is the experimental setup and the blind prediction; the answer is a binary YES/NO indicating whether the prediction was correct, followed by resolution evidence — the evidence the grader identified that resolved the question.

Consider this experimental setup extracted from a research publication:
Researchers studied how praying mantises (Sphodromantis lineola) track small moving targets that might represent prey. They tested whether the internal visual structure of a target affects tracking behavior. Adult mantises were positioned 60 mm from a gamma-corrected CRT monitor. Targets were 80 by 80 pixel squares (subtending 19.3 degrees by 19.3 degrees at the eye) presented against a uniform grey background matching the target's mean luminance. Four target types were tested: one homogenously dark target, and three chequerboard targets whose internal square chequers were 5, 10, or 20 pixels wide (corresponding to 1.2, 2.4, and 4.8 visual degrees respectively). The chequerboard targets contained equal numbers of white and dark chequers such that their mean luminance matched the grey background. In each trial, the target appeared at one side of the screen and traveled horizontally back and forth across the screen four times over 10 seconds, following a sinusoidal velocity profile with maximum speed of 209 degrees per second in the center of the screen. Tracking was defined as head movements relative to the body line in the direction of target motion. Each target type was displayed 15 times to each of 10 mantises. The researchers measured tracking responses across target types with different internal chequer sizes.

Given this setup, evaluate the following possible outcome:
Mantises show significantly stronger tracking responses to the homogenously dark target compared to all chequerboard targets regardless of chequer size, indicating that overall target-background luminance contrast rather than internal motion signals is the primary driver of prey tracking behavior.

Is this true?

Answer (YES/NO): NO